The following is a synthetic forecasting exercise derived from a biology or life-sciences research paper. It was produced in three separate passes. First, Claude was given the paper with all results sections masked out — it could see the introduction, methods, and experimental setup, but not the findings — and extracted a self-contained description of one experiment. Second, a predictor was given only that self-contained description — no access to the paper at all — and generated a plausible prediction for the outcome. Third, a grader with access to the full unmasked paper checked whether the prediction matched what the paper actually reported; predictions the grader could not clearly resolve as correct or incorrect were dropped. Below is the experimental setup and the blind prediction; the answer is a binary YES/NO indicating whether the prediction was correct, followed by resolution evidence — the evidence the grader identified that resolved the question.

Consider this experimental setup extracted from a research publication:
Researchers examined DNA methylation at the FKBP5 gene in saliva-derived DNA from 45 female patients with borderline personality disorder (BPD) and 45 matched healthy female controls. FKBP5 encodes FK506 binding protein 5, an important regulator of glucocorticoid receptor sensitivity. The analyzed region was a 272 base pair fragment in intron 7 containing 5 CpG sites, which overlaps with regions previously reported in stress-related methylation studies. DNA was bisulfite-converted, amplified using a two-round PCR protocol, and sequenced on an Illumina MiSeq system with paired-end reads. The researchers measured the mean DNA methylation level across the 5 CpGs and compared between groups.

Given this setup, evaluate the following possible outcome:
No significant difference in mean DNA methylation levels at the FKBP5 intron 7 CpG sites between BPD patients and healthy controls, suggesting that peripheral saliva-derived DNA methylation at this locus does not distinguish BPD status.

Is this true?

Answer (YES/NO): YES